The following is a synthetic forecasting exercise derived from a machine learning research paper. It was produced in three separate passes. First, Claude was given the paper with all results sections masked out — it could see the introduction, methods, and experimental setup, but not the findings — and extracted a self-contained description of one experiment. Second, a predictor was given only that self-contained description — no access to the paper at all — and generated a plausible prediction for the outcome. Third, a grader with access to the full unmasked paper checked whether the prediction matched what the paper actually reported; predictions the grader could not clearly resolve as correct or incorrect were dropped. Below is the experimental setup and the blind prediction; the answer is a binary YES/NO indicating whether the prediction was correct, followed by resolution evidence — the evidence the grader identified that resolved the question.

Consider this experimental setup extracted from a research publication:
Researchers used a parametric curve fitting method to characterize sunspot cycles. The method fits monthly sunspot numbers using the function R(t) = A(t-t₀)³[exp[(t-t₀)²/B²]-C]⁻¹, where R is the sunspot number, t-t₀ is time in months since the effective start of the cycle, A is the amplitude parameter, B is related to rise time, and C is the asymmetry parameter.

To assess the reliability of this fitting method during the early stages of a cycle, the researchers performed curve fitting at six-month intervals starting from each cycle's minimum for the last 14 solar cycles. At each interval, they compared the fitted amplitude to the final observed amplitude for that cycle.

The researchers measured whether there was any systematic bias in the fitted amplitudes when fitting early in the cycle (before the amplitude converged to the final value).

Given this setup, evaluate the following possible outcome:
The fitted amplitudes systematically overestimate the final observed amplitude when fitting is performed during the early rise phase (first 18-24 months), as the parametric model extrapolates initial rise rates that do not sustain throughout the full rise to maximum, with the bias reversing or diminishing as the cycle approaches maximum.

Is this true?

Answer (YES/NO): YES